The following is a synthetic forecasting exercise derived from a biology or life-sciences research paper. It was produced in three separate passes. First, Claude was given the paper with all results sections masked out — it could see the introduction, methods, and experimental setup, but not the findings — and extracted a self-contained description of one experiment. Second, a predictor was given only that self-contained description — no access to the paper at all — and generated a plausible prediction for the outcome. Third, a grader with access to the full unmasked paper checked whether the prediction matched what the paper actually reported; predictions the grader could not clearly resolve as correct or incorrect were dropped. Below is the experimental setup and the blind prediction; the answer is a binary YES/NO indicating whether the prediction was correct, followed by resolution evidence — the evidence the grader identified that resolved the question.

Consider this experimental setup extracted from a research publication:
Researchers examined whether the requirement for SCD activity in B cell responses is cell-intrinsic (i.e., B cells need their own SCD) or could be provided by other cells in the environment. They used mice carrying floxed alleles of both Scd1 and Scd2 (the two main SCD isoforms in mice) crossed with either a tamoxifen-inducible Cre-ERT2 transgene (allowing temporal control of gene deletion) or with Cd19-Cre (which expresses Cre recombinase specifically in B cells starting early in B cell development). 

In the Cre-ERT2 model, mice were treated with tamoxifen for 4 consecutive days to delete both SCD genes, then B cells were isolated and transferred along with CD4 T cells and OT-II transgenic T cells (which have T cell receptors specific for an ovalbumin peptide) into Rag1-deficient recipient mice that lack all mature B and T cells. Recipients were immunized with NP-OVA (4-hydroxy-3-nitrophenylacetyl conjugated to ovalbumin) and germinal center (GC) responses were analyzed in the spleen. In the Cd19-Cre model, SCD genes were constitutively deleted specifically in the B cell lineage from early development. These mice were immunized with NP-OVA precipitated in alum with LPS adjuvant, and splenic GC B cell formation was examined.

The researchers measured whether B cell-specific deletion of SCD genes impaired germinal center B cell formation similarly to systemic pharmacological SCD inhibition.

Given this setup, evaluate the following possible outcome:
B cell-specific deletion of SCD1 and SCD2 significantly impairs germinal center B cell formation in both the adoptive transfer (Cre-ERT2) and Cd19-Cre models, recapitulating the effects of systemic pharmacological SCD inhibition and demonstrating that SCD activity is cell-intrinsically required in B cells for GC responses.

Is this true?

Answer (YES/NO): NO